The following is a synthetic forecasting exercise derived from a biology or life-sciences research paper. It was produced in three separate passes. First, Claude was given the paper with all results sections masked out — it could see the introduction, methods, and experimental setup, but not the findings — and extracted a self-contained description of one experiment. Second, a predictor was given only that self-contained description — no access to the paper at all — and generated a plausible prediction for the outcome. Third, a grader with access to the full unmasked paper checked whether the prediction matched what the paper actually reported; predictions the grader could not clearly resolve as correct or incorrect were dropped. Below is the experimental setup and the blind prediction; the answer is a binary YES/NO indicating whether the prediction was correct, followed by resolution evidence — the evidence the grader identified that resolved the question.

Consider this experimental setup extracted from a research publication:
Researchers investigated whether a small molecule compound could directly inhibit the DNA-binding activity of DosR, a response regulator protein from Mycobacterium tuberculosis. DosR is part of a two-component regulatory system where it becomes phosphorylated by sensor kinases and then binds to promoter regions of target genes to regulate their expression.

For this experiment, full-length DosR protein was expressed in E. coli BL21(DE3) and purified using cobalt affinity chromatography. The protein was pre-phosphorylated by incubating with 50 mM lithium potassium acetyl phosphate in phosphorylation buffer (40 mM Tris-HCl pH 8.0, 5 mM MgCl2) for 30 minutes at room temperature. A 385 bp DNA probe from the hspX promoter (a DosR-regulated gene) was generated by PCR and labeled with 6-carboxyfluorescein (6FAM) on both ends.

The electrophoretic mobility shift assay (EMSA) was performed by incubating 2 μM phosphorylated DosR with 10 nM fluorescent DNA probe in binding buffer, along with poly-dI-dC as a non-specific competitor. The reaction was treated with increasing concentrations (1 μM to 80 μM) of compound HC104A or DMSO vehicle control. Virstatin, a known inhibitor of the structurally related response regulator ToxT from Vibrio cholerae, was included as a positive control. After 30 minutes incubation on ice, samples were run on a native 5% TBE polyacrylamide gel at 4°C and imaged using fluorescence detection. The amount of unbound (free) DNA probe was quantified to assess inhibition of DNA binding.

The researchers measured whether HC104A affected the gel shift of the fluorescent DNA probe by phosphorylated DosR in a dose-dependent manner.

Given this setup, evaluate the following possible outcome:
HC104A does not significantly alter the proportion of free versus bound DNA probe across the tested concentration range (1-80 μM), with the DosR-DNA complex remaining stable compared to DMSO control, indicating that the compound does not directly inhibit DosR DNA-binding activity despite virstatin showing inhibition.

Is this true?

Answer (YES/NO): NO